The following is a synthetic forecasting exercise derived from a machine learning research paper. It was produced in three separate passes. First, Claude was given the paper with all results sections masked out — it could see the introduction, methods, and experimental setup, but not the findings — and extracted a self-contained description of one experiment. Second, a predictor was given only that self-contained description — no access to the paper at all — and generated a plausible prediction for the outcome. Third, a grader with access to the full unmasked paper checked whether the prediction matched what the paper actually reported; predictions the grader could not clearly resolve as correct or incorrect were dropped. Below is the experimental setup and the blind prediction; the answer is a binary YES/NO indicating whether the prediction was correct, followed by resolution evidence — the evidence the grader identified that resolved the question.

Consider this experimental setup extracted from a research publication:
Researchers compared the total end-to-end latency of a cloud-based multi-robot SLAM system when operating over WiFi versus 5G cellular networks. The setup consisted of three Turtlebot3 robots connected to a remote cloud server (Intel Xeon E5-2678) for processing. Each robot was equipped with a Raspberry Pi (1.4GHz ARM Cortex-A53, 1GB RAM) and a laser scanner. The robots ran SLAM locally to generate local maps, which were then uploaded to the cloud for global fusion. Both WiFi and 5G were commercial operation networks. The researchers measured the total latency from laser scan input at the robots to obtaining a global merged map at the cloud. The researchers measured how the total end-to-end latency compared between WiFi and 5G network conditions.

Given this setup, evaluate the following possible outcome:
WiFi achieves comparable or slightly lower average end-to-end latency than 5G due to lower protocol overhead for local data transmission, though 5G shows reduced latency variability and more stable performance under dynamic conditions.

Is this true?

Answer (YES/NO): NO